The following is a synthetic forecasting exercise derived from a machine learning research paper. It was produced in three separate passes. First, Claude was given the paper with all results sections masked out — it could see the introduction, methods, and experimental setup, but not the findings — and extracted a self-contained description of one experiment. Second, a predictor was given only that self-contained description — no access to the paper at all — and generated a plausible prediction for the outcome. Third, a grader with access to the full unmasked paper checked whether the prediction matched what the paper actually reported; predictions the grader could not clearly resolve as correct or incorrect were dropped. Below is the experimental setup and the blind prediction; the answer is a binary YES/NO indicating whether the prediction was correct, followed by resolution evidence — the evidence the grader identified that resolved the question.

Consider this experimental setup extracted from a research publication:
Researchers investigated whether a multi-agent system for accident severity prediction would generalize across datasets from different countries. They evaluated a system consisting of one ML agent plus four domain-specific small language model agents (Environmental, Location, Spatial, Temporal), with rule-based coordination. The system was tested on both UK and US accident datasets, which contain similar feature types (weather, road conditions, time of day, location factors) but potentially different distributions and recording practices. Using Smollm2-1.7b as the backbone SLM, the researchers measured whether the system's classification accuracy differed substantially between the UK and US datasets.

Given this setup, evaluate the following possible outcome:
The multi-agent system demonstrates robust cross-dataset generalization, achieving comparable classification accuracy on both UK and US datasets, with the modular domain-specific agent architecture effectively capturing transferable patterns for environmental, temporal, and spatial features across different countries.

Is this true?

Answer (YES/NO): YES